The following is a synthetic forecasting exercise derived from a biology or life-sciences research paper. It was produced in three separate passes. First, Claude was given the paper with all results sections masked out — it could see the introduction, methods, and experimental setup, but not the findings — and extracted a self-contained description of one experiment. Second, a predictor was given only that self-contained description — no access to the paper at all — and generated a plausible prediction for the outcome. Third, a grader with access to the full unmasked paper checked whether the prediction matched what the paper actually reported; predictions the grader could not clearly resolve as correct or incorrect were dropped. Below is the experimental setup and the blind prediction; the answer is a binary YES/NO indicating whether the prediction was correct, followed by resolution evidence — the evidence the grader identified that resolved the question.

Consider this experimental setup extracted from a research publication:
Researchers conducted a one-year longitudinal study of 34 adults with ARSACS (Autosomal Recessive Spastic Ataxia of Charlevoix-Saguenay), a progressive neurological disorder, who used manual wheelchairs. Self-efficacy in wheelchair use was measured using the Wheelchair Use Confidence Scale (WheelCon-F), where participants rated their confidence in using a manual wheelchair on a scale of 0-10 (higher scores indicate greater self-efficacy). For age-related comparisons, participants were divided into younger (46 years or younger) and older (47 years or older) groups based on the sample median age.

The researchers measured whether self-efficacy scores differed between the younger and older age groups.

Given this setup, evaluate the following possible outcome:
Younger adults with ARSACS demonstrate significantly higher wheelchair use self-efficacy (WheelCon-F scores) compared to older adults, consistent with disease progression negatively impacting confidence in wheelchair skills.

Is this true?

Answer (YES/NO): NO